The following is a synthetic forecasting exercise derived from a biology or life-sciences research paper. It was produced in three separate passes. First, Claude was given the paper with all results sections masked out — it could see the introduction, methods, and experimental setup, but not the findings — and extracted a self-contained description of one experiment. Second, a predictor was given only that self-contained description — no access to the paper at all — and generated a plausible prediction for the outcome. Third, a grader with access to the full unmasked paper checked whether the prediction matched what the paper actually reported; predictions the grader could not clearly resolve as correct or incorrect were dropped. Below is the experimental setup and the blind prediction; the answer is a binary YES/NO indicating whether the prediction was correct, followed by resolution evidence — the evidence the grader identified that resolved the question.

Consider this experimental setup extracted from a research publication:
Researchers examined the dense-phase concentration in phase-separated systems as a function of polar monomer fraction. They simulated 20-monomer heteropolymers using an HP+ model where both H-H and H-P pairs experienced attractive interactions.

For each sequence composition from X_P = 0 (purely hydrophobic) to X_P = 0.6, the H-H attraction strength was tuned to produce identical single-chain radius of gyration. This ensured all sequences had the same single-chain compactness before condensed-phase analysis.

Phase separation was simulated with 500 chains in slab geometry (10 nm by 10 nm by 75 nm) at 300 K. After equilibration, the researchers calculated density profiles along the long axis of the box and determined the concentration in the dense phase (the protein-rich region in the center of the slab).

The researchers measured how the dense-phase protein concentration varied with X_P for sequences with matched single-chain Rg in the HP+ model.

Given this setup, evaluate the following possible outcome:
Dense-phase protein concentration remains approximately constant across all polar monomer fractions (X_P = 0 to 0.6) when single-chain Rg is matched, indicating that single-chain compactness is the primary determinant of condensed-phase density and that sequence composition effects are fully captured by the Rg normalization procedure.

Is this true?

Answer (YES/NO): NO